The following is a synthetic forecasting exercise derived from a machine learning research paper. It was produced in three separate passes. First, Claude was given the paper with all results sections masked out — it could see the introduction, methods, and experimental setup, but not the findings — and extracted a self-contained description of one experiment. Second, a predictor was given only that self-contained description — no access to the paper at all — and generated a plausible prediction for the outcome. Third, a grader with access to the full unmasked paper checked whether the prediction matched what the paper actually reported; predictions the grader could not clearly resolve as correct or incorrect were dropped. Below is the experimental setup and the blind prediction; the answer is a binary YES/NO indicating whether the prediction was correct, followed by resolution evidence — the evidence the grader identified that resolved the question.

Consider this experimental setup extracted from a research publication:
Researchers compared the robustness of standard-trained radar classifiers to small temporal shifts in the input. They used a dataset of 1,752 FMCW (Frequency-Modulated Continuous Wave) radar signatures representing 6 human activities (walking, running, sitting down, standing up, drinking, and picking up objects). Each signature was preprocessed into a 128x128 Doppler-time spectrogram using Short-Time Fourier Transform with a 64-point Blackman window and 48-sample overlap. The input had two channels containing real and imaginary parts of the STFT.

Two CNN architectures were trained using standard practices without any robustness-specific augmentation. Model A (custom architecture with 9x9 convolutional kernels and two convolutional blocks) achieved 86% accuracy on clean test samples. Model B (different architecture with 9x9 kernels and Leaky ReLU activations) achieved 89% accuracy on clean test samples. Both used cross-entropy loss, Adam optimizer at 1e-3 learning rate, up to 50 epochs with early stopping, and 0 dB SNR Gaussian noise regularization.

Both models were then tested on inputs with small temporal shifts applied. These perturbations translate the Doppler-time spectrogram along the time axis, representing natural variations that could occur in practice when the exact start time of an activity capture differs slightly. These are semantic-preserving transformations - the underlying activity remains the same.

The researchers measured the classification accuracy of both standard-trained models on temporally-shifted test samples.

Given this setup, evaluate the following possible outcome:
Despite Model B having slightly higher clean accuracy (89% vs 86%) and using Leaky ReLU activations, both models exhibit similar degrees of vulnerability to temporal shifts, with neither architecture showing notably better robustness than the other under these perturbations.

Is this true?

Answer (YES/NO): NO